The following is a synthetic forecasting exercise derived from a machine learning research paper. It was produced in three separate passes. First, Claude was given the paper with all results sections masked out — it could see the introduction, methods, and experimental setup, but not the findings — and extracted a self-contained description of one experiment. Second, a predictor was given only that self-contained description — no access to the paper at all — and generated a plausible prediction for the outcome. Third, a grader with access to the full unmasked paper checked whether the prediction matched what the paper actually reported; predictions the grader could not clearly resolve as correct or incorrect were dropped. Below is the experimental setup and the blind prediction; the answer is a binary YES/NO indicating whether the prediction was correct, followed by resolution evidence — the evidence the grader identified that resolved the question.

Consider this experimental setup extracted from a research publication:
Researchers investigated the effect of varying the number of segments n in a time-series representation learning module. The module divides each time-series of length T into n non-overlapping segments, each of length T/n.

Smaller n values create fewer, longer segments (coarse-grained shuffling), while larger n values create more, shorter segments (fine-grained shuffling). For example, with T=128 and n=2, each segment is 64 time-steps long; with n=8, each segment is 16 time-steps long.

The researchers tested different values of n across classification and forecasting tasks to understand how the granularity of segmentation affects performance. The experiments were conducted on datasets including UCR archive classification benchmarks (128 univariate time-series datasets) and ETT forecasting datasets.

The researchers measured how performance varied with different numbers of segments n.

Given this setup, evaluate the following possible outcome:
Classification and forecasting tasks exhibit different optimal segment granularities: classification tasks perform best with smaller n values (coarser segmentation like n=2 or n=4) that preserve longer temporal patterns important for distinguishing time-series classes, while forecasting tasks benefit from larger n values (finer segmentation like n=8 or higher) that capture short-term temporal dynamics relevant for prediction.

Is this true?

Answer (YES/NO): NO